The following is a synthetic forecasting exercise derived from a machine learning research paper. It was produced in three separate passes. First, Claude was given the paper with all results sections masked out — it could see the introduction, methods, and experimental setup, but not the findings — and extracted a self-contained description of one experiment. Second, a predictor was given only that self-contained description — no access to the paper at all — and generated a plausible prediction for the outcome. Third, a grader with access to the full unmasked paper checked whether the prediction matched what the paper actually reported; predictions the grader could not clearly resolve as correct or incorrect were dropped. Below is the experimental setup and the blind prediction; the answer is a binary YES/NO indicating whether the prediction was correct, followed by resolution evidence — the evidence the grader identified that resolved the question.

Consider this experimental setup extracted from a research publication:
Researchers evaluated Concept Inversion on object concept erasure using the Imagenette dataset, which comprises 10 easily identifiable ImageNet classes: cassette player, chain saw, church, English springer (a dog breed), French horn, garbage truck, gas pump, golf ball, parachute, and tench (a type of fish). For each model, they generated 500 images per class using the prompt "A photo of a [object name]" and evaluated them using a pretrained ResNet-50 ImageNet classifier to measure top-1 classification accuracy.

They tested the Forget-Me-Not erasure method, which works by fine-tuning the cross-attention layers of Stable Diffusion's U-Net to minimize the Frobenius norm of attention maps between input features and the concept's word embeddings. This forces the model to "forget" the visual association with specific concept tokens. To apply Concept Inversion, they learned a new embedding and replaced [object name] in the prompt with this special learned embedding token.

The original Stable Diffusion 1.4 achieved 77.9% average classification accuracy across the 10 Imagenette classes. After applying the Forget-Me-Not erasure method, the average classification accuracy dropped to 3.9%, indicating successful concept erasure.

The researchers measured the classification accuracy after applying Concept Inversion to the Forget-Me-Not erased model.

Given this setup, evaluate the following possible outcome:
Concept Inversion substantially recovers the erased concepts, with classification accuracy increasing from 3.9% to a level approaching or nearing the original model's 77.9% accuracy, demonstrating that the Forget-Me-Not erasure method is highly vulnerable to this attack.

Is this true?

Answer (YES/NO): NO